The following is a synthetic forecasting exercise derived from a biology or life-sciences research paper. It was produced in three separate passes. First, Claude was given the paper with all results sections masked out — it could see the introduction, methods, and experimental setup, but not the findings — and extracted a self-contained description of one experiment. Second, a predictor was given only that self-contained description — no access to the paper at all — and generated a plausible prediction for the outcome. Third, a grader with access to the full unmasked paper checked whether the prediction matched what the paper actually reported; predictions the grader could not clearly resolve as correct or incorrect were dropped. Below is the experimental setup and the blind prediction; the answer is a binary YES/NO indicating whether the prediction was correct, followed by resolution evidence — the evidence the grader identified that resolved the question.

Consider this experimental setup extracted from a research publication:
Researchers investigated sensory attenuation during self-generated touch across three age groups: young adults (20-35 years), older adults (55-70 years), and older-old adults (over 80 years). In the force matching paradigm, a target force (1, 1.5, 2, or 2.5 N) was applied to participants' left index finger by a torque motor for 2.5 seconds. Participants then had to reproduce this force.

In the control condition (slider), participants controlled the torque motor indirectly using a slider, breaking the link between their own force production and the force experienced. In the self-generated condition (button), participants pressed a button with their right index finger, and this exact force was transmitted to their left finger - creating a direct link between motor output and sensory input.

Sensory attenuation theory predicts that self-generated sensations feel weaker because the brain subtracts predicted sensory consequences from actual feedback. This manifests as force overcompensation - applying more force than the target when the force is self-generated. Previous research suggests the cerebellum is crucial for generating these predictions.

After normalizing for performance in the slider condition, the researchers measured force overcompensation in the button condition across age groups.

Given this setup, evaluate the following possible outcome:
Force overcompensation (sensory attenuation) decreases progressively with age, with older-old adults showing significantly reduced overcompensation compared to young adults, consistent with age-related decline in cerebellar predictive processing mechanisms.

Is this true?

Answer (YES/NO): NO